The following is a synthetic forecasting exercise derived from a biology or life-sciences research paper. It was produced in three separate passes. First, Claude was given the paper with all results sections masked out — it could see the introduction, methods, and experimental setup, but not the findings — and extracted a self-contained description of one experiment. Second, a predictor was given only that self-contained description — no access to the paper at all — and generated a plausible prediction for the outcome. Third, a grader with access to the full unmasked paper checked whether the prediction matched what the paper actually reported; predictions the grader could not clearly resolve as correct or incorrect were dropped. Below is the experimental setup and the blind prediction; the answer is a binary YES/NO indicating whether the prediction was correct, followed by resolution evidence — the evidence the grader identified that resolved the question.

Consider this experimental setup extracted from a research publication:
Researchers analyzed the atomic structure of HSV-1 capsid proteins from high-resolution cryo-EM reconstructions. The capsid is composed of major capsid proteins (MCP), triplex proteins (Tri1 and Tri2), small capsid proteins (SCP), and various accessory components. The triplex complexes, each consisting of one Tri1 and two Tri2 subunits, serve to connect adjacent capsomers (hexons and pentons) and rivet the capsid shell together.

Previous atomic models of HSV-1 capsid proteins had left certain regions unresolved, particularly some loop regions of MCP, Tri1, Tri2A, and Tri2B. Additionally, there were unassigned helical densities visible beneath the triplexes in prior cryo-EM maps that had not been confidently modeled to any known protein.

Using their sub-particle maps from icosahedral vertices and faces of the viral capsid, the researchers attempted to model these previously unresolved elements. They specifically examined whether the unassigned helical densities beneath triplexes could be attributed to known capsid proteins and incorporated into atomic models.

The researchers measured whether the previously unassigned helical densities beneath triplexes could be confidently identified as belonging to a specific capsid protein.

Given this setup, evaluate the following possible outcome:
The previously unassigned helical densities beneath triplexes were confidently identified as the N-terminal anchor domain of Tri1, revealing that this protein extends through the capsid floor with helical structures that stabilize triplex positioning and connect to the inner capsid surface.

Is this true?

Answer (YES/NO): YES